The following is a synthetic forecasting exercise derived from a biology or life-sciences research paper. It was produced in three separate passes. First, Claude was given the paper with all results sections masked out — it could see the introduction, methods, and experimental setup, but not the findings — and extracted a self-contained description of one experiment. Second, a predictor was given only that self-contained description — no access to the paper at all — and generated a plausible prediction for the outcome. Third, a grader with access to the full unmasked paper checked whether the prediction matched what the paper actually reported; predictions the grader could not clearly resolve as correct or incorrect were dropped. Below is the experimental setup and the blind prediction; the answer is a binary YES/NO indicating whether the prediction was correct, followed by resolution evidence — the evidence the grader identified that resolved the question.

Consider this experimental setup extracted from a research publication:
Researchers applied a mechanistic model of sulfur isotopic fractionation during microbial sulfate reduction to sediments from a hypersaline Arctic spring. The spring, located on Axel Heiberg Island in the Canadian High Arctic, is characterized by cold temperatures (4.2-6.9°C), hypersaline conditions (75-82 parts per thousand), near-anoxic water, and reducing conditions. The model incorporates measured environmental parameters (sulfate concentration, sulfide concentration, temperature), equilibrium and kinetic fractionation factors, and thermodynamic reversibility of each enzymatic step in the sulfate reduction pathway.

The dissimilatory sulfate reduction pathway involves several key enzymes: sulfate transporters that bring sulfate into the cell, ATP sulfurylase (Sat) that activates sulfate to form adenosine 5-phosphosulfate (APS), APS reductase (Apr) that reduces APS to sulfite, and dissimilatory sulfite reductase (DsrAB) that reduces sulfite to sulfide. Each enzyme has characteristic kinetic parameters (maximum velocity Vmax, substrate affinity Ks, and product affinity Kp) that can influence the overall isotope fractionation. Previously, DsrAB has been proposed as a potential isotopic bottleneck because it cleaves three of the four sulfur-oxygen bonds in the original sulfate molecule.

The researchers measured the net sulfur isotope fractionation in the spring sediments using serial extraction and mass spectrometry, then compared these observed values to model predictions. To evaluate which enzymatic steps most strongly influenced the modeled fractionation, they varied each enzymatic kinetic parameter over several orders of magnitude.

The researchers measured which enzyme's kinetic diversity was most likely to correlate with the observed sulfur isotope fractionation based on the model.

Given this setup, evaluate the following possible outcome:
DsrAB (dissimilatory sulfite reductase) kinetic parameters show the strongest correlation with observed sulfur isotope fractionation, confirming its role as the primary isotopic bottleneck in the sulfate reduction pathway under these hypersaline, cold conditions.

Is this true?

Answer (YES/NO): NO